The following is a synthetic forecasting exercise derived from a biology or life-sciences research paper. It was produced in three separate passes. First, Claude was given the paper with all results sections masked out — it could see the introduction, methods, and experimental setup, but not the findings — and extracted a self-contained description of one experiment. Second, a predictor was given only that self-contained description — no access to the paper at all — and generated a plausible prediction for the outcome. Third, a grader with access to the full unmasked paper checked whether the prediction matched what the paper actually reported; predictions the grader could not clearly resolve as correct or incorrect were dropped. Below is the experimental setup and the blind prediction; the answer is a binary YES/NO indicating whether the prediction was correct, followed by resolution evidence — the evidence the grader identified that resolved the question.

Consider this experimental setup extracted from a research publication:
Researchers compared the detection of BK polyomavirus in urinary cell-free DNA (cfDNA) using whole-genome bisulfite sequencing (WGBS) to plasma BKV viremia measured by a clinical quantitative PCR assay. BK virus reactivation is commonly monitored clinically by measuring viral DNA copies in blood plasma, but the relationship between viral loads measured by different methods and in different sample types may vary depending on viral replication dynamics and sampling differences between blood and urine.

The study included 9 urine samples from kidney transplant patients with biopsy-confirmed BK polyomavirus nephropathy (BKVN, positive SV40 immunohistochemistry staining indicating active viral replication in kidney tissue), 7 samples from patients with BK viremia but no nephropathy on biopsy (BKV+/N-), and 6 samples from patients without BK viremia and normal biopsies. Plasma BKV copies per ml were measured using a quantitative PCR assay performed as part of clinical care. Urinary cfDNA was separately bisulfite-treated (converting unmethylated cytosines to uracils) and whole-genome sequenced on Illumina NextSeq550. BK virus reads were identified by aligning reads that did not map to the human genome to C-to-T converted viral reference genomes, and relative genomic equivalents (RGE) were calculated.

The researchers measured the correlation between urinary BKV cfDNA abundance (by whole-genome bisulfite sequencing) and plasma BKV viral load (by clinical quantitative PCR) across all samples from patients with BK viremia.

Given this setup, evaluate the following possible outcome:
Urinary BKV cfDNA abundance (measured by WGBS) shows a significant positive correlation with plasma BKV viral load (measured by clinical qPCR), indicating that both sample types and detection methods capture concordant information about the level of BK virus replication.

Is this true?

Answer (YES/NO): YES